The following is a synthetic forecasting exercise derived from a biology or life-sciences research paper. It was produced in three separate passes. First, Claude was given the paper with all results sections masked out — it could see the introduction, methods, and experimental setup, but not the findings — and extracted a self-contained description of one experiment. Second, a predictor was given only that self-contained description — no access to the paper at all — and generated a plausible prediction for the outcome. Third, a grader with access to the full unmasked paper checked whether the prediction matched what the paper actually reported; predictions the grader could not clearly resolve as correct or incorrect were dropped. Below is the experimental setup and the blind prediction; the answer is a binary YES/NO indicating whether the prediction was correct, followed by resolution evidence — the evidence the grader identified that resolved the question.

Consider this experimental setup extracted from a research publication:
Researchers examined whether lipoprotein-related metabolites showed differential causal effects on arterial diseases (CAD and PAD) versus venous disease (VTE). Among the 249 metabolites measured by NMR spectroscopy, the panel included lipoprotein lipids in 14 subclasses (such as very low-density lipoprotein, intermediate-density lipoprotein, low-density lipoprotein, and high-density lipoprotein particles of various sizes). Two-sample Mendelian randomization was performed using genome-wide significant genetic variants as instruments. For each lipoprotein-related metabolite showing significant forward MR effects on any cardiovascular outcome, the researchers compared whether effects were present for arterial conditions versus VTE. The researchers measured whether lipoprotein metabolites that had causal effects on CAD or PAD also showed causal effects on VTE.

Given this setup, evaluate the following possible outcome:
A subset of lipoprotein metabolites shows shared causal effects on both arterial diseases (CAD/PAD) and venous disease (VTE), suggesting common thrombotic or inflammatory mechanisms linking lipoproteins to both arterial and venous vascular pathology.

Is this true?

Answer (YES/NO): NO